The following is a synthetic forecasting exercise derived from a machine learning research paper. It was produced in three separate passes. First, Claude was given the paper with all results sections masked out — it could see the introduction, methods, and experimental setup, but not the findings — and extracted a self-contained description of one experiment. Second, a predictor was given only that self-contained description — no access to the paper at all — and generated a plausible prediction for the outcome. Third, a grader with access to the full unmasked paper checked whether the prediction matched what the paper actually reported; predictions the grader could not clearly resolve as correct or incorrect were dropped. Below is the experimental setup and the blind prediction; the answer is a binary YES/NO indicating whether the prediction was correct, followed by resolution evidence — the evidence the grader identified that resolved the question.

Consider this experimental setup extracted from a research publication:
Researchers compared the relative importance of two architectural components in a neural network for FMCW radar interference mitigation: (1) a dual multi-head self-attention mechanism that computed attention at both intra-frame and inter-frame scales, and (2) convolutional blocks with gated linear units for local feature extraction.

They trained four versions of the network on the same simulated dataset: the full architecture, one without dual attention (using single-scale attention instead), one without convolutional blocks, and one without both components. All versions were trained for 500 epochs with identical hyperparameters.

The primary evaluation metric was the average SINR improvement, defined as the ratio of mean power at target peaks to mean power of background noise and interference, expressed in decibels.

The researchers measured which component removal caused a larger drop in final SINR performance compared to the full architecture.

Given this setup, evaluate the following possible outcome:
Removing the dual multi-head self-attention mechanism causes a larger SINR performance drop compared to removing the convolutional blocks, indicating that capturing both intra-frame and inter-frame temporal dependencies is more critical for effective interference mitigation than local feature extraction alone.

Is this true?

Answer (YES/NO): YES